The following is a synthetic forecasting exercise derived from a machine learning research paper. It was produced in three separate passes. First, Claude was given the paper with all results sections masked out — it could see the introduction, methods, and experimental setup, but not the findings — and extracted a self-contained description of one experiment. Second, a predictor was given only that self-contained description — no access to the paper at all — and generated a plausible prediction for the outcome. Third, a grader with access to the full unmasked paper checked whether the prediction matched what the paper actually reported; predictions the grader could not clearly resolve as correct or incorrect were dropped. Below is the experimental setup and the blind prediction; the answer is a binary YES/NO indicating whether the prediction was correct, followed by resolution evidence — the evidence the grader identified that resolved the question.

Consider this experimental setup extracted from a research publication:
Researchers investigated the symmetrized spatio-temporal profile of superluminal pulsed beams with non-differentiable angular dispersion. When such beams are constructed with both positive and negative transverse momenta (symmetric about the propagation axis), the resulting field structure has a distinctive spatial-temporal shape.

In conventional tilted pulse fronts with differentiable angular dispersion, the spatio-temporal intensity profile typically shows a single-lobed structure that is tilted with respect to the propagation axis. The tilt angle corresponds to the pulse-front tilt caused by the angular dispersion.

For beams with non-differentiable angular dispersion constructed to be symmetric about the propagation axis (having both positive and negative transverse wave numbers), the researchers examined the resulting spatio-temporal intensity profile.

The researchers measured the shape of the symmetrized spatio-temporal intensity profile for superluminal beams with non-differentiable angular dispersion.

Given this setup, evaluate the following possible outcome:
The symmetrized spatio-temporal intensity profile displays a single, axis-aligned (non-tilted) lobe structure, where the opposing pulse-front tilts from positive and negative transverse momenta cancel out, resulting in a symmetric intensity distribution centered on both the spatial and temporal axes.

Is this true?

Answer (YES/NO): NO